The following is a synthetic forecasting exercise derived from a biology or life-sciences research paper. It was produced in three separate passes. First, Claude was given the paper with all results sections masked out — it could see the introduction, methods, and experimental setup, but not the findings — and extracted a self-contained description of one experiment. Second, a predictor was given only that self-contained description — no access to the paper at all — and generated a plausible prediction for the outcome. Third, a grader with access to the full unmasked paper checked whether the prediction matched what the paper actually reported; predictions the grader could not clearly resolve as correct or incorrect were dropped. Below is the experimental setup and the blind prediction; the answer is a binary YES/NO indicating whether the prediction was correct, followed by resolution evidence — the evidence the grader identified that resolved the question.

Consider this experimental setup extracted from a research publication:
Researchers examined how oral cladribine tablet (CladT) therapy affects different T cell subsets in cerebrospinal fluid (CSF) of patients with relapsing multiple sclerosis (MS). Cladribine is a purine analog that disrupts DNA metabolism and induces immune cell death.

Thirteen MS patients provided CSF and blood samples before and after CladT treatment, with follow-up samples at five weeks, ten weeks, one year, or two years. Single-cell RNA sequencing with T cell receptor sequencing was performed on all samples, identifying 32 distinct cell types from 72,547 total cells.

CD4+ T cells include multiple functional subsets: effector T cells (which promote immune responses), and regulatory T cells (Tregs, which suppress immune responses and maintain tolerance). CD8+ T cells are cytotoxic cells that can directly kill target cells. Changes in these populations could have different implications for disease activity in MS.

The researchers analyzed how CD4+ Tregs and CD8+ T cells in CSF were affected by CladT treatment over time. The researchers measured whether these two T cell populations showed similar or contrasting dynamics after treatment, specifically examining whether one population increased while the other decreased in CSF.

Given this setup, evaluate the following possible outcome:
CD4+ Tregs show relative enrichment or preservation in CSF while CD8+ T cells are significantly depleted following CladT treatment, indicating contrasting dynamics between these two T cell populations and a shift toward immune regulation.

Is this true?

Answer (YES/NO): YES